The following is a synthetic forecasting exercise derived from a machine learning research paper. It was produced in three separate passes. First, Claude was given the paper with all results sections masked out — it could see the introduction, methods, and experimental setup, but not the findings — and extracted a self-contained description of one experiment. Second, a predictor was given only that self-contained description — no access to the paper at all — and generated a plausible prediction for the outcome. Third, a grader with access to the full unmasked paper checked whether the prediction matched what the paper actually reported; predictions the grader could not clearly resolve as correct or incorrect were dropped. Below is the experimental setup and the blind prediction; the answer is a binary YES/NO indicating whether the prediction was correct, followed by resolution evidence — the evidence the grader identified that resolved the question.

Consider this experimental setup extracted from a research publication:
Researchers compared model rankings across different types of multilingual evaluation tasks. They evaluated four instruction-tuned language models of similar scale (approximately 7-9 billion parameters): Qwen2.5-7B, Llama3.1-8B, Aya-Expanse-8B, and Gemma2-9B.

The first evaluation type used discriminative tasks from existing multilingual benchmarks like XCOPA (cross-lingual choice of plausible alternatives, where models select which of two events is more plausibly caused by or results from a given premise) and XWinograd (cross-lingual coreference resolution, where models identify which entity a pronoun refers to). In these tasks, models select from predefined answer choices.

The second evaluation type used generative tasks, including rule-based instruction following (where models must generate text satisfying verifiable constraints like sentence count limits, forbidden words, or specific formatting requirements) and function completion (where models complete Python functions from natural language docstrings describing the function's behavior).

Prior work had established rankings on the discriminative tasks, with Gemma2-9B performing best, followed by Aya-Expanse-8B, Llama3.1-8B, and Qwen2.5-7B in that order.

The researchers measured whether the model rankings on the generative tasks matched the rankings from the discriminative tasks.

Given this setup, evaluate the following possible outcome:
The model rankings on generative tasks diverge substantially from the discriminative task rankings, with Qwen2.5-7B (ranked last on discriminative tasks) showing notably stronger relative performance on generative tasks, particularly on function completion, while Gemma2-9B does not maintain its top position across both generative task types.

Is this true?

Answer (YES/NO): YES